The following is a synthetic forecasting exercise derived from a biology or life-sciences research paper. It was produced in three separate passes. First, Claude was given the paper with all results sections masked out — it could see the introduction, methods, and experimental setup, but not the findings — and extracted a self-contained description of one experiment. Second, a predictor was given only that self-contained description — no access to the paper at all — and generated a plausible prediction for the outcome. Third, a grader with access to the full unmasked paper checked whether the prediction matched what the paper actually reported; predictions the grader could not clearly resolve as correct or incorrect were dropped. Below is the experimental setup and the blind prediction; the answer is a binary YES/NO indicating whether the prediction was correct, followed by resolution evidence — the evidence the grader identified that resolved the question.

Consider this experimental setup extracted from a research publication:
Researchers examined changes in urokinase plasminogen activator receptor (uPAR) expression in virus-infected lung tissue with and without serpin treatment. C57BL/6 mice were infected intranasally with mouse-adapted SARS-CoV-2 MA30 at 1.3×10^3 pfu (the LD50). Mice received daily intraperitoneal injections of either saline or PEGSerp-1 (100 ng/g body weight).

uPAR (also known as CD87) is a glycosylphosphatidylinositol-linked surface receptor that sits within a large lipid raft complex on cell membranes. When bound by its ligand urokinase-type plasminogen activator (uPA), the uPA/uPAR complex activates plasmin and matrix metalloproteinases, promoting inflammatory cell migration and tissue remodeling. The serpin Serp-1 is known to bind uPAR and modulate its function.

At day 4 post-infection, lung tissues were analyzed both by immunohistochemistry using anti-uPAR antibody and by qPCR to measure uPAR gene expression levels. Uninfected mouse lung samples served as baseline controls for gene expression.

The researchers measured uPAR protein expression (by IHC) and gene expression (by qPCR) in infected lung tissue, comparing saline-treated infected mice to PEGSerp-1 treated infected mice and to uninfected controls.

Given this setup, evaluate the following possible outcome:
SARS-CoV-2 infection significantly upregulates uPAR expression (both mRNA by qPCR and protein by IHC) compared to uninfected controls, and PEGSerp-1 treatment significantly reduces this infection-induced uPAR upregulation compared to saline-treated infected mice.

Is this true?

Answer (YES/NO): NO